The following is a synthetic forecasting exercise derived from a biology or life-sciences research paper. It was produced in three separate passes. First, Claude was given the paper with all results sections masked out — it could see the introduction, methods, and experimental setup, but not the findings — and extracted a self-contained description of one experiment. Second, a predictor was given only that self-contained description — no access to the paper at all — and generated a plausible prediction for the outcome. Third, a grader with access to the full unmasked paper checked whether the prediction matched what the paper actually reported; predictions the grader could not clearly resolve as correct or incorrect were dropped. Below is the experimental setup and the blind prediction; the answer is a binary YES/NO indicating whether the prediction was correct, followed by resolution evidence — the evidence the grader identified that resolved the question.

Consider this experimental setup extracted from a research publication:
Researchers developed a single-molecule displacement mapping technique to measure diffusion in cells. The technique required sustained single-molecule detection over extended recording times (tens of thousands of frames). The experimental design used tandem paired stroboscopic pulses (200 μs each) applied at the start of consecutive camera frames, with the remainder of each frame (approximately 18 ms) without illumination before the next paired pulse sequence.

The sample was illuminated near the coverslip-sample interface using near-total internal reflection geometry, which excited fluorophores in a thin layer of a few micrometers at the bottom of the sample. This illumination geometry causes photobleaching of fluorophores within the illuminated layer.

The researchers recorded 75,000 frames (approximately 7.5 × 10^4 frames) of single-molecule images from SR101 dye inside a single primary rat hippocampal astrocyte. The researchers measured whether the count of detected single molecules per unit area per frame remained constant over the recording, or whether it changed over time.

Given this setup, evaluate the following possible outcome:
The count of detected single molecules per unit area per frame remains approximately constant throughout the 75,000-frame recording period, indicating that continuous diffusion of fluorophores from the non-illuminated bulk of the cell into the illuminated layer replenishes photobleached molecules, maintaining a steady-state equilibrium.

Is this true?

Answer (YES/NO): NO